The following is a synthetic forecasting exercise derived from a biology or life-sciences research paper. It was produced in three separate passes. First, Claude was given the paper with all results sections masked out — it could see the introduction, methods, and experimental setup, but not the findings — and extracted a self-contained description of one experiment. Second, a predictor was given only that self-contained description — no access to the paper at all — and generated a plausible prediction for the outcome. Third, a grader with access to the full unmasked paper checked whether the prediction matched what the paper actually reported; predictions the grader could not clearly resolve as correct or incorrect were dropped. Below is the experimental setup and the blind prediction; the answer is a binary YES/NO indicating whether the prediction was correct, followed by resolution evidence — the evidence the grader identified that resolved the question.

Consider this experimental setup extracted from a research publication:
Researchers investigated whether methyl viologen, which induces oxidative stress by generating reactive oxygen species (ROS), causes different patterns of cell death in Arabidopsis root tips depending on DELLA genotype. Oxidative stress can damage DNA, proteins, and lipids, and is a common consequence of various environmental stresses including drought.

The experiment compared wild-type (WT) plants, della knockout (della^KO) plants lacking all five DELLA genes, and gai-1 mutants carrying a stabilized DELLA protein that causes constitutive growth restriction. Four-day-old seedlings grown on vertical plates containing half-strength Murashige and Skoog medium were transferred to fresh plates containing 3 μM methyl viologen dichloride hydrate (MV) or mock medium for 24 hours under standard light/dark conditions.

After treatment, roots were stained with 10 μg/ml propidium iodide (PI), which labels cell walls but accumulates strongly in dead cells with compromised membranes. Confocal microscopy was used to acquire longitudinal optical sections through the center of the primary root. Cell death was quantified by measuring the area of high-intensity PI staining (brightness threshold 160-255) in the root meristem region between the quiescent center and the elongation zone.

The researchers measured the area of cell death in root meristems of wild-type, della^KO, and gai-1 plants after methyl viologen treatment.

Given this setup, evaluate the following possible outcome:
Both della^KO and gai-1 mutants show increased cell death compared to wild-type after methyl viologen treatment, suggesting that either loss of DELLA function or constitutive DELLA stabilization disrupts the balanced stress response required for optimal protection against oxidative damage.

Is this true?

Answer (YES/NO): NO